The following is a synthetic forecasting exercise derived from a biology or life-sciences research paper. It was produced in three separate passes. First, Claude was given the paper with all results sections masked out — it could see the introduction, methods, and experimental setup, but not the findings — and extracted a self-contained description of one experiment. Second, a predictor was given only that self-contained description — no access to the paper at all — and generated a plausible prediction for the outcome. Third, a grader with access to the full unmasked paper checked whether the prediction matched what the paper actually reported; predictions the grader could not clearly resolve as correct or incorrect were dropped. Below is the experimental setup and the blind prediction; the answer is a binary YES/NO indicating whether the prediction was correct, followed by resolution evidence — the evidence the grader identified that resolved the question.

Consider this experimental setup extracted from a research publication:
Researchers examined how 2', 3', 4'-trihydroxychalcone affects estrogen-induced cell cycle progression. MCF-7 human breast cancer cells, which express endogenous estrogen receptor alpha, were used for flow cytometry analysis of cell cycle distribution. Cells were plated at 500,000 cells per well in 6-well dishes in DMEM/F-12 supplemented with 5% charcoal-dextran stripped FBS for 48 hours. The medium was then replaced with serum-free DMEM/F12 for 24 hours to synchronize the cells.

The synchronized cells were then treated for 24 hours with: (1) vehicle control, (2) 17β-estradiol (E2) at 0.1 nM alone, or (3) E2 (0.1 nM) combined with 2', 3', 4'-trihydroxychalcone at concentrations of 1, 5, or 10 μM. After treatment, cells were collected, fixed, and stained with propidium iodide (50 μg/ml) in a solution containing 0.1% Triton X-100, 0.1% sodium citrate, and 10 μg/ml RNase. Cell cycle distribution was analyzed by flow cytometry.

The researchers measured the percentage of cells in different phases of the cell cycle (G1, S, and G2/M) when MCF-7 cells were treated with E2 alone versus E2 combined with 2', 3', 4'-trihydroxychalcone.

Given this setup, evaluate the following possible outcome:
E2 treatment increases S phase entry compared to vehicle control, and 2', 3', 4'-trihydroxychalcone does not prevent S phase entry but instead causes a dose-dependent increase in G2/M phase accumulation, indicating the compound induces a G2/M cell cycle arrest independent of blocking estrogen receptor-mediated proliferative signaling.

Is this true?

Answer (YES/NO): NO